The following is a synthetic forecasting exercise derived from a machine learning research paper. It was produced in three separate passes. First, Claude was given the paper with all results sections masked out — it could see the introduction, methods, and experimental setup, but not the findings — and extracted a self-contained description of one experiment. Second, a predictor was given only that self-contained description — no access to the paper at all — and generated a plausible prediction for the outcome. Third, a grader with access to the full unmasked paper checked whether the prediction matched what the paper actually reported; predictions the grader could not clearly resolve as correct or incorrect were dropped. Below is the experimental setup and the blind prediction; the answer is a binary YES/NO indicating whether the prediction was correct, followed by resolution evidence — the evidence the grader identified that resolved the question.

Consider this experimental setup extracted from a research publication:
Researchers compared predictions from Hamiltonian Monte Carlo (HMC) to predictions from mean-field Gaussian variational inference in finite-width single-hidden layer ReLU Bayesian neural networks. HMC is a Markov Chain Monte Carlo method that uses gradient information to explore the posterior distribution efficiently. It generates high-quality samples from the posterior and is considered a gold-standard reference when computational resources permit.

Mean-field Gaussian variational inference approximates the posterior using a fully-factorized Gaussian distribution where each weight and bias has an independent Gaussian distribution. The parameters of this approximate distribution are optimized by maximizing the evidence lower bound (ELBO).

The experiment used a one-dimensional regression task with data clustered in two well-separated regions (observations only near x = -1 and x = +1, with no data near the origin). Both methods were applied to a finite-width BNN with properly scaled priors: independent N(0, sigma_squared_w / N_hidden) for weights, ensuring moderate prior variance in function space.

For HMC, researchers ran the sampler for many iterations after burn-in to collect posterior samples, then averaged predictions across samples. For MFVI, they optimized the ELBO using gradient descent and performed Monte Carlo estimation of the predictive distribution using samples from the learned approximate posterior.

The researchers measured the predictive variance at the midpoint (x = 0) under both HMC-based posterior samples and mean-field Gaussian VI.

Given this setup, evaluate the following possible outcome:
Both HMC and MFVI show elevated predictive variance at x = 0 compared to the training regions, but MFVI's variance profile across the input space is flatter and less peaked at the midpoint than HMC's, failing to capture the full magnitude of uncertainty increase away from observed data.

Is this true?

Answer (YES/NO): NO